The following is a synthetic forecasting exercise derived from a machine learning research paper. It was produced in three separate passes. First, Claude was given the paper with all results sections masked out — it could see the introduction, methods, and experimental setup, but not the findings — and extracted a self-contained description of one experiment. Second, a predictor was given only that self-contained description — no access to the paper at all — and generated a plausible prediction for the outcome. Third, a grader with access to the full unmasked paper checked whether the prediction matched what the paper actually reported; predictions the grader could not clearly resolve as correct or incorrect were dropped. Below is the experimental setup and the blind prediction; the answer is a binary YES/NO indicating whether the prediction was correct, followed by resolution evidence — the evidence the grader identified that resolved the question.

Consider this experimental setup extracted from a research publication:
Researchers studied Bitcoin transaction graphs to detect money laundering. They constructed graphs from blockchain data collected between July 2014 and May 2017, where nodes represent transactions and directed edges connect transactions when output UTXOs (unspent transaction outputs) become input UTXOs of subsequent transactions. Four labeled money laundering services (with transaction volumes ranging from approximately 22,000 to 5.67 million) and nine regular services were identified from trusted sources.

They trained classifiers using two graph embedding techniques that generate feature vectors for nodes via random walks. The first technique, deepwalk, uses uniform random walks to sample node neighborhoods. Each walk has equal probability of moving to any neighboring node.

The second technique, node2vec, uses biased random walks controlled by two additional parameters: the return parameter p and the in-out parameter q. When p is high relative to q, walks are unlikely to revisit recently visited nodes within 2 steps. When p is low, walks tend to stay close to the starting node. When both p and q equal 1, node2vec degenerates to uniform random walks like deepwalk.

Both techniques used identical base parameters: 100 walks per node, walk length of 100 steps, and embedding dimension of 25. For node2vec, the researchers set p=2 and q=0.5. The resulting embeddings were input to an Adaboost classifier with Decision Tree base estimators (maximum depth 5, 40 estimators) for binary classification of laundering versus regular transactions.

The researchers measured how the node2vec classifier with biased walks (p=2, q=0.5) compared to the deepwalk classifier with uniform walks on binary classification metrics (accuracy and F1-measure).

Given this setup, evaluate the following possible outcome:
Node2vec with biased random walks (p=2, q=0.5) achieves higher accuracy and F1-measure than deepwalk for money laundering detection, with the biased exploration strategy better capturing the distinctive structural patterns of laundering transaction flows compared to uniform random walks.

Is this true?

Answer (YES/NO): NO